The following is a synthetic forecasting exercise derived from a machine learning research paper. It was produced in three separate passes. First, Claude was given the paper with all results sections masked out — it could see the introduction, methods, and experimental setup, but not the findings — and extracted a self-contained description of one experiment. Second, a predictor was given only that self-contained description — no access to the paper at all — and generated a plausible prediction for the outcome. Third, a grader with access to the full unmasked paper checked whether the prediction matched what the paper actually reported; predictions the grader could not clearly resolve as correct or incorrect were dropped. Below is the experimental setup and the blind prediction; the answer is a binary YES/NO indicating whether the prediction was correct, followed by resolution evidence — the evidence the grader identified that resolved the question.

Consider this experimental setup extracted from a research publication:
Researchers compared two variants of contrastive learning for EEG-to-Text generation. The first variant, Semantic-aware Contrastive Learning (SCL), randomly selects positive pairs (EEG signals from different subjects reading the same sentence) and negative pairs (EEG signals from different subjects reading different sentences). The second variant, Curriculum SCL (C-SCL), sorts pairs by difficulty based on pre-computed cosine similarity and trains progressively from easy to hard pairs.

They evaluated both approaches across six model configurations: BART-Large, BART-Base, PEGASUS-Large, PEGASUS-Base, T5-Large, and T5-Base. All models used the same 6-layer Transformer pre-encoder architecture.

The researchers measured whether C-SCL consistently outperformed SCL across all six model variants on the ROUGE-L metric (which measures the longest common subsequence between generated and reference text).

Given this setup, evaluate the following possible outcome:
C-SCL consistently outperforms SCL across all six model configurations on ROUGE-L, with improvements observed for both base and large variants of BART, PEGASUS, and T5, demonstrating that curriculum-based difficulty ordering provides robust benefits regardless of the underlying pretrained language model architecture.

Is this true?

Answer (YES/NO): NO